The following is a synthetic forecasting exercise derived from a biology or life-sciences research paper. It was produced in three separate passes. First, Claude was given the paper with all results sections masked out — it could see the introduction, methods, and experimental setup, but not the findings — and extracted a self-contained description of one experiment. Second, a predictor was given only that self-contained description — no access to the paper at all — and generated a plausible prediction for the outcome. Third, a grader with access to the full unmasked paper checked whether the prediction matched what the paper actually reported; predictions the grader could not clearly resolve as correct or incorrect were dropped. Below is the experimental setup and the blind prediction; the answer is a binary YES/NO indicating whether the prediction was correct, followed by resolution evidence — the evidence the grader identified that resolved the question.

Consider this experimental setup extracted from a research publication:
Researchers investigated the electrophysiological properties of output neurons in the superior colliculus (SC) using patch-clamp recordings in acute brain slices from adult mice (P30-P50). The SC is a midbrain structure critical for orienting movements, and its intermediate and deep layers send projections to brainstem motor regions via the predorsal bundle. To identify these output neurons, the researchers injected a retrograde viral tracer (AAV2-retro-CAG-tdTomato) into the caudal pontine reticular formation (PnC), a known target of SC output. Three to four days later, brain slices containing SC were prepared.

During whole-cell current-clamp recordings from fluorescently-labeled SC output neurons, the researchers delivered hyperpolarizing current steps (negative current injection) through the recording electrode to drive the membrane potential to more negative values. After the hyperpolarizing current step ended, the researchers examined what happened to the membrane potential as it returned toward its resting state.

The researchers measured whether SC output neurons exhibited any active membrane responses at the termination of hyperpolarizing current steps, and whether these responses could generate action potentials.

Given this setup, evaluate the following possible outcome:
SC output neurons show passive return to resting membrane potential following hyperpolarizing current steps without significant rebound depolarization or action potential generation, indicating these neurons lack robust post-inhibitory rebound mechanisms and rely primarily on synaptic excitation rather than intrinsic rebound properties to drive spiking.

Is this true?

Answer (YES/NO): NO